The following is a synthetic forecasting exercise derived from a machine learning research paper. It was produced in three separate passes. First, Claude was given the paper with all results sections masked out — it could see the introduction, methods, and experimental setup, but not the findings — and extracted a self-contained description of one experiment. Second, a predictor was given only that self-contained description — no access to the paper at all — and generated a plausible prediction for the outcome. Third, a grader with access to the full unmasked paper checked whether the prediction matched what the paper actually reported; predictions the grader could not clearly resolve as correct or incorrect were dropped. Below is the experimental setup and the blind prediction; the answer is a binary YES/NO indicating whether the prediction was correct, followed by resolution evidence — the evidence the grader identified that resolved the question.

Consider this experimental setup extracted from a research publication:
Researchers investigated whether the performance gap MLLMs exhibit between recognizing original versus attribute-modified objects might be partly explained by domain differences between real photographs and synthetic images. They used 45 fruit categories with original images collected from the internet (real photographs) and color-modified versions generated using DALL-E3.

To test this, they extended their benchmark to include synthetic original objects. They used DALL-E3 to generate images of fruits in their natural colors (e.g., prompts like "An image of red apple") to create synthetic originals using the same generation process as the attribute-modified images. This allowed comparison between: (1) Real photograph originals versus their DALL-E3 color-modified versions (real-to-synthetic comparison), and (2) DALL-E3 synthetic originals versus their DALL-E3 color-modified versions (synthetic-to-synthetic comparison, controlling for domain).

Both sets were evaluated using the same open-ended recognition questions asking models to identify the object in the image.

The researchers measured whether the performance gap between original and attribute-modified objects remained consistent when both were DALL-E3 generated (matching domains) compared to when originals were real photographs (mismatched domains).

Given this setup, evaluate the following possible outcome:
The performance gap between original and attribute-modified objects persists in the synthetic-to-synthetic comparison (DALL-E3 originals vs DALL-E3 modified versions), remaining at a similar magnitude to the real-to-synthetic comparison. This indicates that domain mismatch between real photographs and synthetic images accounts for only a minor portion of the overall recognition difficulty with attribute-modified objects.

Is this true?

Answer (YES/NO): YES